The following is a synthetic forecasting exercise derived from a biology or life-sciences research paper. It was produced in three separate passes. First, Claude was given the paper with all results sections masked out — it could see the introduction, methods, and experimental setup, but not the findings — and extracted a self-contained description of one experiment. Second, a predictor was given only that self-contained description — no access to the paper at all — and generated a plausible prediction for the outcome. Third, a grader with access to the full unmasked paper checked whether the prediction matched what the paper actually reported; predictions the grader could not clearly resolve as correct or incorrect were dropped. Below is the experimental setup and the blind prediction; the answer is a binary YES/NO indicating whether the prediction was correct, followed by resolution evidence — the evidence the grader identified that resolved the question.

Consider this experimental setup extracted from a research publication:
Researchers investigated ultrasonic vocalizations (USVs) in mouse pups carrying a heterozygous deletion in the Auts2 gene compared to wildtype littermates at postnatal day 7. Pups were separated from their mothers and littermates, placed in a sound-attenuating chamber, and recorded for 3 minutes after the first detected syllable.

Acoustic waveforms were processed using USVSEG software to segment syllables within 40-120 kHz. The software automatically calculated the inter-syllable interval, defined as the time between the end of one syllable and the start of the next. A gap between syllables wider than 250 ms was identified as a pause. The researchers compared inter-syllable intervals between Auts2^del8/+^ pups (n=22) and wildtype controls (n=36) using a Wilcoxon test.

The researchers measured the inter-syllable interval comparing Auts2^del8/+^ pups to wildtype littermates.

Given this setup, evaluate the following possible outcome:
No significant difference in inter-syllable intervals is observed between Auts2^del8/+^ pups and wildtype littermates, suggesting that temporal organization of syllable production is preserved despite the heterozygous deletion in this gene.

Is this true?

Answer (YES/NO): NO